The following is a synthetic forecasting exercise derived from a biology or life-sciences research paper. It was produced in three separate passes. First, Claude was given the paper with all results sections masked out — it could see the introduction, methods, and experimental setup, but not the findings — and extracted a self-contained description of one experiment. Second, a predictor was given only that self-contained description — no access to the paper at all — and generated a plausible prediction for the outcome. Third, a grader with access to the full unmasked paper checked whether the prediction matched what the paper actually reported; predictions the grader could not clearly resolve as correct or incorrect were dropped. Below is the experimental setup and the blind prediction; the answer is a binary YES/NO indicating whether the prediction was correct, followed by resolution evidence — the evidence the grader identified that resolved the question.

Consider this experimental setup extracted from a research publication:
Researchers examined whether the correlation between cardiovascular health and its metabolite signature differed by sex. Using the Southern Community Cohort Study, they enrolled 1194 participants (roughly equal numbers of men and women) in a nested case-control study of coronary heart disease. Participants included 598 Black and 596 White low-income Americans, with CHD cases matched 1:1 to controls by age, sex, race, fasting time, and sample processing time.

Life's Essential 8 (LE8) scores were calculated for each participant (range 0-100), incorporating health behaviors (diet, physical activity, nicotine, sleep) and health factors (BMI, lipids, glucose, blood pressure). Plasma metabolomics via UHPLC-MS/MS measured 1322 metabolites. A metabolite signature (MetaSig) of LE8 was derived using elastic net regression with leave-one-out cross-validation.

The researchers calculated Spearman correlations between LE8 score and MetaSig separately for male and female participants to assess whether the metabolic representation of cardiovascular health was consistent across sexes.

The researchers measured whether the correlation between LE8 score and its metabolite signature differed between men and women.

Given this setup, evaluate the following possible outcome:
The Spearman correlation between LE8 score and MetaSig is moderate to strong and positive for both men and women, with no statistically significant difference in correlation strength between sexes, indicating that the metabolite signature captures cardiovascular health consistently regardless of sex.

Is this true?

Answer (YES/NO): YES